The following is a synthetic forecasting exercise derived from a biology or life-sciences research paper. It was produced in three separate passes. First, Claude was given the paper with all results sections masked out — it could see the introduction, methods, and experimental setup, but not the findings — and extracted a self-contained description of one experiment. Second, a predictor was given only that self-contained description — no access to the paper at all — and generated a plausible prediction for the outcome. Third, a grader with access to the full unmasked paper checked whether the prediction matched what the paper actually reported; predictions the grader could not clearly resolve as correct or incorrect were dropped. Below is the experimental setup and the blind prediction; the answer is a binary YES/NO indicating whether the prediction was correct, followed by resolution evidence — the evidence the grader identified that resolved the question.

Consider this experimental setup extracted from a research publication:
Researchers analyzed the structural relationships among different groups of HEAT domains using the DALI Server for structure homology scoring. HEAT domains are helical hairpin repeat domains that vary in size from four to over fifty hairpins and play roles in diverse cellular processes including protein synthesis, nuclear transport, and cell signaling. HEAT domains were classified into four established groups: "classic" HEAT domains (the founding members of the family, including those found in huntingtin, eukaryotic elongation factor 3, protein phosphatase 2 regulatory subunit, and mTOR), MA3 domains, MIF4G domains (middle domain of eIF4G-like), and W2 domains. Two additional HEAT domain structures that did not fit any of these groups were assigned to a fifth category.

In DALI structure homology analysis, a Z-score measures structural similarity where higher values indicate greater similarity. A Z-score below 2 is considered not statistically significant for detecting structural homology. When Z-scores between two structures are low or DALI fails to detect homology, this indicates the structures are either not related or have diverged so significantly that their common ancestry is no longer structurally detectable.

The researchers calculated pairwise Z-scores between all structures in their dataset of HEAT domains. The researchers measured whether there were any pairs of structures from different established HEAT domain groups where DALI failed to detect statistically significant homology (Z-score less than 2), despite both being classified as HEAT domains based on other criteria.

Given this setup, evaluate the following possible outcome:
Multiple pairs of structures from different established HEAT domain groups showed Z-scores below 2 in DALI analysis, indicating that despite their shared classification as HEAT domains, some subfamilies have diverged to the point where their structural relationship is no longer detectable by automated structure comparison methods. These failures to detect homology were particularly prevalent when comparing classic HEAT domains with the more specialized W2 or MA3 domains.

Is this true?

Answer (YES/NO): NO